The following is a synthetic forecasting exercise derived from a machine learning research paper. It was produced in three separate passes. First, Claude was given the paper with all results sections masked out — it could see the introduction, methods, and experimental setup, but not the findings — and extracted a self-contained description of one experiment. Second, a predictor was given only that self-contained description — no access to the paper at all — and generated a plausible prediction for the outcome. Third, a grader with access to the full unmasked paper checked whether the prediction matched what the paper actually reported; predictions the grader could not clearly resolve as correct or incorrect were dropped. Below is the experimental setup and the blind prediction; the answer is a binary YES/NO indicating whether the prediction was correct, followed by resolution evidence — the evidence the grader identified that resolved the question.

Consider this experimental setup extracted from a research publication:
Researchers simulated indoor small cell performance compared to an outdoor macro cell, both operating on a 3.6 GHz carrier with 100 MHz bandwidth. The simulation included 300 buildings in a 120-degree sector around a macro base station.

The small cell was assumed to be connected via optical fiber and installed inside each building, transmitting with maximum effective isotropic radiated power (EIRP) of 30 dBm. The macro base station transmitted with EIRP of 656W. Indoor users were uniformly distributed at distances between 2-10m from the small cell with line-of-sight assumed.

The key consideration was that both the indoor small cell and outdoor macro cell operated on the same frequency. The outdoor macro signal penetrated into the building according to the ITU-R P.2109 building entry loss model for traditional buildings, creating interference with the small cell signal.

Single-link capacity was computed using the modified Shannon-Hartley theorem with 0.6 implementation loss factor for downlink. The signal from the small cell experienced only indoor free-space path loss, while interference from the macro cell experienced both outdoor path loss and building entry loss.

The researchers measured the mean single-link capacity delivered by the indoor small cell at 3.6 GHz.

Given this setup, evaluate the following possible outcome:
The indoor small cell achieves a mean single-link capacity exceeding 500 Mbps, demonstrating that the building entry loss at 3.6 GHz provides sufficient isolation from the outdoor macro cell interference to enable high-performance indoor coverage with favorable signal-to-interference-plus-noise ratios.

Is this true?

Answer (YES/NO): NO